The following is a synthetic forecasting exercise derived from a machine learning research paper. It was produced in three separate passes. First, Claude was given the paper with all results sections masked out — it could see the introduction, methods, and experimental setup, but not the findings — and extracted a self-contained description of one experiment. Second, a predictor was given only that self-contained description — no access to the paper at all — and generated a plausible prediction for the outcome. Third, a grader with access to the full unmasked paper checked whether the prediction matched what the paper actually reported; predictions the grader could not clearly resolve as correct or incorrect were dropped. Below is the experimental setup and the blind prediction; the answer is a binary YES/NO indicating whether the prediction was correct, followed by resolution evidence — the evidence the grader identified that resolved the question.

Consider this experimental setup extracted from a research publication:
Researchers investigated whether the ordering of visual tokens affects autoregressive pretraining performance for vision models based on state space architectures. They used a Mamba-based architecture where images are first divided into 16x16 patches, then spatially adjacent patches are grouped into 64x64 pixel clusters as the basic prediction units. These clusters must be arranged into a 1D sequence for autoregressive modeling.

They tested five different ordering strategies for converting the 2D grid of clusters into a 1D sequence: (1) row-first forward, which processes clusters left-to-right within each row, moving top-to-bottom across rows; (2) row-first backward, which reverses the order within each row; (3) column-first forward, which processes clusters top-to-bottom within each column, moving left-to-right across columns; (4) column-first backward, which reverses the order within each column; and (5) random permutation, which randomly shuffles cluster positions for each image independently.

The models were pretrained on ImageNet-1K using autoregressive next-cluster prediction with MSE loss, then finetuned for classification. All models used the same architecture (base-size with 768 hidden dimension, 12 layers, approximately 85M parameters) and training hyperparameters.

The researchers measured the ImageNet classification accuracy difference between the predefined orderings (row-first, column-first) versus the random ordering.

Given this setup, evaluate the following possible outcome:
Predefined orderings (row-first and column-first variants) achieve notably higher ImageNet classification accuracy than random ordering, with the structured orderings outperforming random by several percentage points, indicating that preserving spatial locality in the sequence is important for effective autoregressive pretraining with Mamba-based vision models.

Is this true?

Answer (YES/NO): NO